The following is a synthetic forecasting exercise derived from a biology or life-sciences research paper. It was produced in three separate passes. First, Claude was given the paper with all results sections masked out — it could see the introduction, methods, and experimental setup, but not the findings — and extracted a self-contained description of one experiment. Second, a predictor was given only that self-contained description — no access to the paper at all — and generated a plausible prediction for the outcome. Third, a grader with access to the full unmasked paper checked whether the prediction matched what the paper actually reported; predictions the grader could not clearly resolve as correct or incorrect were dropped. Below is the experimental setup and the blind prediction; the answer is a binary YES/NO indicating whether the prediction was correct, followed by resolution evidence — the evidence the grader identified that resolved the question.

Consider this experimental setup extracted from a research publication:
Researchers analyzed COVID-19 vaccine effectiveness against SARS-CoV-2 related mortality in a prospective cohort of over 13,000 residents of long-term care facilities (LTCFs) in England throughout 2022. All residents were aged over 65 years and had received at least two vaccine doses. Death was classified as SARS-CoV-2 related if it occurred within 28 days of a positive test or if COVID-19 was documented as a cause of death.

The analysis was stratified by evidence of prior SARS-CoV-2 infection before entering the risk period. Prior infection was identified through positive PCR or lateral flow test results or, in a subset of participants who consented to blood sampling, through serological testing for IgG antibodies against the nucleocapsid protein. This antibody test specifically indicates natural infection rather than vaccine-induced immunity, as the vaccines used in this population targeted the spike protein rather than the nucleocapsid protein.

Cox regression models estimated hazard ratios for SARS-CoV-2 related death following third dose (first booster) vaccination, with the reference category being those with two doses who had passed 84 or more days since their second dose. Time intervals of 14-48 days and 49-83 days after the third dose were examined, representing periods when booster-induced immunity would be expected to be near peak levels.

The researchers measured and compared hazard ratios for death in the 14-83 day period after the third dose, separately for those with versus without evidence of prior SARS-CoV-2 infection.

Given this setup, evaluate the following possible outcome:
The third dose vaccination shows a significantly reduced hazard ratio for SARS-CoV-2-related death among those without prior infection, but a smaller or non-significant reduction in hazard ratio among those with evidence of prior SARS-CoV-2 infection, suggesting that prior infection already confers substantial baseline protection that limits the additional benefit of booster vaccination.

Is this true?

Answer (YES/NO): NO